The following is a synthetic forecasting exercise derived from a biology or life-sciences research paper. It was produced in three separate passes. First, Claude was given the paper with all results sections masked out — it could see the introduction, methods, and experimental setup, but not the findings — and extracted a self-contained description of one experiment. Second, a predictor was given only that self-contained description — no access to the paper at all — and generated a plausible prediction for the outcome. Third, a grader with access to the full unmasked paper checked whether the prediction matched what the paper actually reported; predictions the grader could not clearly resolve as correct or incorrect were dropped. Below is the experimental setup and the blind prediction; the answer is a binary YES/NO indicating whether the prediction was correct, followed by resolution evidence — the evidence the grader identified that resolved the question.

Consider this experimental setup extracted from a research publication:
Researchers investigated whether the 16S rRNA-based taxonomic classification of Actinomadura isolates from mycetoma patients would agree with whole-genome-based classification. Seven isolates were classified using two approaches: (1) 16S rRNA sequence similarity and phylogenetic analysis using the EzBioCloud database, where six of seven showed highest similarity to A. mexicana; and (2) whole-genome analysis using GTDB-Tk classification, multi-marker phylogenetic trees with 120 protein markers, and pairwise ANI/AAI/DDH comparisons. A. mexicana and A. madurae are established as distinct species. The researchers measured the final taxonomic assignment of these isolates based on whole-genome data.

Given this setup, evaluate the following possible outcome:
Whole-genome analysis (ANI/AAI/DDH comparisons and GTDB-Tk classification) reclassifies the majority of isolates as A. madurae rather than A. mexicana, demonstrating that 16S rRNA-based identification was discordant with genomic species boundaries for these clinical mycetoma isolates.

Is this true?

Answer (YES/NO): YES